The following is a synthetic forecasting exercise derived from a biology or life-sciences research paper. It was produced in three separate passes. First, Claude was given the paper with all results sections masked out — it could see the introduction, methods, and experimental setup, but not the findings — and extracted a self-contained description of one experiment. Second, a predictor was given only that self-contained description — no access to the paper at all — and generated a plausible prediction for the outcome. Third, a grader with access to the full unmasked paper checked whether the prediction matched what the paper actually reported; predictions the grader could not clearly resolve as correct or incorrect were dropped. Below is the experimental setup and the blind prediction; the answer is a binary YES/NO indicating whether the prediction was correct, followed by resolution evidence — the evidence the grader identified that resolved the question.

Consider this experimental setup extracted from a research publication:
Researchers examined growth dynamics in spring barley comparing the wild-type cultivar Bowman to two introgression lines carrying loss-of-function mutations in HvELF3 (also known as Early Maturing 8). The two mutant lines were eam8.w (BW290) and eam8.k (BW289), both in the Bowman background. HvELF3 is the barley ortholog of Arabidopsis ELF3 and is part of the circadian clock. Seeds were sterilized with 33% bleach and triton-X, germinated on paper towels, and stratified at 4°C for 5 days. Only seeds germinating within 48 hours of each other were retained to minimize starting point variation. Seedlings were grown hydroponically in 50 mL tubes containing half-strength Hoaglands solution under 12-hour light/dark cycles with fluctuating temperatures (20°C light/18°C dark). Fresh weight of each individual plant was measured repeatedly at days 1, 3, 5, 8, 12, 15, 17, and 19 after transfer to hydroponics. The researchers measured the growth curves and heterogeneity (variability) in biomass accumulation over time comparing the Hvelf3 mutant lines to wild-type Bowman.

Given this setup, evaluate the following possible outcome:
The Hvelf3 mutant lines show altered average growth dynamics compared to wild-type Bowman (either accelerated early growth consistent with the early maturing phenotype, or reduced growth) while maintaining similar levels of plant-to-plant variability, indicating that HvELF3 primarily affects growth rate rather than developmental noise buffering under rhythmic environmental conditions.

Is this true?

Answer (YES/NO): NO